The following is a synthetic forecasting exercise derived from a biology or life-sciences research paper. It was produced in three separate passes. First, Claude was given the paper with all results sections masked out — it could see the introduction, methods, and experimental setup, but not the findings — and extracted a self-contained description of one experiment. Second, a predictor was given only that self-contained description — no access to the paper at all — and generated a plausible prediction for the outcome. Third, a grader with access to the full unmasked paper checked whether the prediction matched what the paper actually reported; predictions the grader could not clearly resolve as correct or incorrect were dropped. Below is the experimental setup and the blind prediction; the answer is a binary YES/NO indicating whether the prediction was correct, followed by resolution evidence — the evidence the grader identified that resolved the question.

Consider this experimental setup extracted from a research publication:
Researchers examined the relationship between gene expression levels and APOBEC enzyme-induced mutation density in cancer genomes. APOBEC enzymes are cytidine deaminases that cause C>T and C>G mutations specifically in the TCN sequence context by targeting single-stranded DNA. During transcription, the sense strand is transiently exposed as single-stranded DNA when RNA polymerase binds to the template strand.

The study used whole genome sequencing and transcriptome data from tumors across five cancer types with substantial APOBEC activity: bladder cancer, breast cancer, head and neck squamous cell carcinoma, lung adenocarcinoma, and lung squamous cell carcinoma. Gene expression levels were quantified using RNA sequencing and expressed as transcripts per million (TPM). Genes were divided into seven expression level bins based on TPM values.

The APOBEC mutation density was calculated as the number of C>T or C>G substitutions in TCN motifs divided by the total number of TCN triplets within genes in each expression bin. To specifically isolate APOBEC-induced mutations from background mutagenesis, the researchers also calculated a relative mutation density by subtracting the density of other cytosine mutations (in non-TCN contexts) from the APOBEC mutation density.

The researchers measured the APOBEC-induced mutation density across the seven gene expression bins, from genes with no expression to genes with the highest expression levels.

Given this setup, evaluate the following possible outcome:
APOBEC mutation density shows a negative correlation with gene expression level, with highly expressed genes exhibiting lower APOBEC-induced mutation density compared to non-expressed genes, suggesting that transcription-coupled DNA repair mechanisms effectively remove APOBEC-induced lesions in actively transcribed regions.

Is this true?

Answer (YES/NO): NO